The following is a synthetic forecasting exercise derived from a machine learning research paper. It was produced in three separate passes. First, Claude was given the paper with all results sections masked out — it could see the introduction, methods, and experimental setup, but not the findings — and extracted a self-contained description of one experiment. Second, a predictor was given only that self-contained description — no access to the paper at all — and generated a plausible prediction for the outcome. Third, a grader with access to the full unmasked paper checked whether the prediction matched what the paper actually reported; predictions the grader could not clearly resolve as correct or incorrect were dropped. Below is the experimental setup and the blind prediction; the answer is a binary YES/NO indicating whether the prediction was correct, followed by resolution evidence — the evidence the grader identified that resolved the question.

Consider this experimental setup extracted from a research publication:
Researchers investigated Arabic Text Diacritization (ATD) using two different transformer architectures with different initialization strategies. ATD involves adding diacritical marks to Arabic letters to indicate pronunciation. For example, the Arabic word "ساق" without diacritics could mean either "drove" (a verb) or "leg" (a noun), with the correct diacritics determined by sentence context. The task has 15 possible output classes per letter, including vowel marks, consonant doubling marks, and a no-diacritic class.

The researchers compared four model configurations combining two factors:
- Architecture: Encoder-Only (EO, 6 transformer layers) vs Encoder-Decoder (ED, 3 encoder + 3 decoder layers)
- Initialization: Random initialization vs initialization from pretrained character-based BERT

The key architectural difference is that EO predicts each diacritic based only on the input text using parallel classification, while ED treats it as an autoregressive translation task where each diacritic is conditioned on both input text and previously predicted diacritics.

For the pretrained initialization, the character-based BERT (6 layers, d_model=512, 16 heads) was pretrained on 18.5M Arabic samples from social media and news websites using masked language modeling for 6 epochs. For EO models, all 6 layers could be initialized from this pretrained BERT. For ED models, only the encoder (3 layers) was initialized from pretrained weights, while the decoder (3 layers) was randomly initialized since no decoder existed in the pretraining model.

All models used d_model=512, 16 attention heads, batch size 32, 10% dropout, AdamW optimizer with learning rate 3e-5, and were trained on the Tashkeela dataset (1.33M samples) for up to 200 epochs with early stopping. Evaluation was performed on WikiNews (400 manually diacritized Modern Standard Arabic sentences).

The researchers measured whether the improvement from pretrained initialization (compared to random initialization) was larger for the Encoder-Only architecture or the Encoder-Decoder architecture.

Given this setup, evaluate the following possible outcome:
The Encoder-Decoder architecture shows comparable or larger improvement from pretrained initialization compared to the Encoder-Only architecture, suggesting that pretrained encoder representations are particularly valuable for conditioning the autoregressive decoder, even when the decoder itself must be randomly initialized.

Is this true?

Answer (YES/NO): NO